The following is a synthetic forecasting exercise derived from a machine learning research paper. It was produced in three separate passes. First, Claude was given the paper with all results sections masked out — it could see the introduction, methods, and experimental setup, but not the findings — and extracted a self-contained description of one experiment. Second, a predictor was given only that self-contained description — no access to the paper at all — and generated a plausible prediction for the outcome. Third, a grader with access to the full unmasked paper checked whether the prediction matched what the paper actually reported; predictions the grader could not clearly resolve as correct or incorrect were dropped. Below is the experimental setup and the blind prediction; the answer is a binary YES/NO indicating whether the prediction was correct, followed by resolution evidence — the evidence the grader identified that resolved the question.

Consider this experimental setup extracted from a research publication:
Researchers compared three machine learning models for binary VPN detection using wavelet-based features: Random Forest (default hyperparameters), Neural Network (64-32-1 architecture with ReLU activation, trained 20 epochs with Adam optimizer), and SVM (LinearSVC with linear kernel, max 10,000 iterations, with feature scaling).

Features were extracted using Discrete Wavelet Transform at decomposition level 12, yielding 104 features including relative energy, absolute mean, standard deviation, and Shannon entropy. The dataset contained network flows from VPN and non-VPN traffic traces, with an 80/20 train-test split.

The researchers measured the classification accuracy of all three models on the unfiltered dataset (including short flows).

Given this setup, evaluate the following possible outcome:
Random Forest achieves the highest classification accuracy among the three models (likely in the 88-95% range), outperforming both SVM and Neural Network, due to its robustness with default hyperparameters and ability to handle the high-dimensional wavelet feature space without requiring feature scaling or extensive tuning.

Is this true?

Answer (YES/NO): NO